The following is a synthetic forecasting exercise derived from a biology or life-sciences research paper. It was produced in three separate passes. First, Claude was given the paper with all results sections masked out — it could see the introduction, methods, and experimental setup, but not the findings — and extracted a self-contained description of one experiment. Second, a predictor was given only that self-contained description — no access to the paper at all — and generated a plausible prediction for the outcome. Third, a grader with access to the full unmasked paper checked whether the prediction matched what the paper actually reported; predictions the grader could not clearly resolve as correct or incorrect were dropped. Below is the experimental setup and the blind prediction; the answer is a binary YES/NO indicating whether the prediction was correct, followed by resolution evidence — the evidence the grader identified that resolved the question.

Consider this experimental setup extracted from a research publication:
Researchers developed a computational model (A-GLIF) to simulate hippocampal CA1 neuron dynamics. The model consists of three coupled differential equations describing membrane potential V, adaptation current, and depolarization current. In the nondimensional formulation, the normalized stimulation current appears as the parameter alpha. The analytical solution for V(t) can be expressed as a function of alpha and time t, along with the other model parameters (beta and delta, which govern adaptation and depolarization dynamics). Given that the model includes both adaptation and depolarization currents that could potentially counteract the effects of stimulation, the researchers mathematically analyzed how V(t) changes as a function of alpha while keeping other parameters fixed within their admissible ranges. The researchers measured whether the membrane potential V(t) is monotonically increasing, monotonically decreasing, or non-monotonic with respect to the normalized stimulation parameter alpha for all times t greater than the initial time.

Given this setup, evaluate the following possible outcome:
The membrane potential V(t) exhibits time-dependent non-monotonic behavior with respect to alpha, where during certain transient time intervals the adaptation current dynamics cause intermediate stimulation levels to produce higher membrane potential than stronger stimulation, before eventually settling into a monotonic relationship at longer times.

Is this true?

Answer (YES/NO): NO